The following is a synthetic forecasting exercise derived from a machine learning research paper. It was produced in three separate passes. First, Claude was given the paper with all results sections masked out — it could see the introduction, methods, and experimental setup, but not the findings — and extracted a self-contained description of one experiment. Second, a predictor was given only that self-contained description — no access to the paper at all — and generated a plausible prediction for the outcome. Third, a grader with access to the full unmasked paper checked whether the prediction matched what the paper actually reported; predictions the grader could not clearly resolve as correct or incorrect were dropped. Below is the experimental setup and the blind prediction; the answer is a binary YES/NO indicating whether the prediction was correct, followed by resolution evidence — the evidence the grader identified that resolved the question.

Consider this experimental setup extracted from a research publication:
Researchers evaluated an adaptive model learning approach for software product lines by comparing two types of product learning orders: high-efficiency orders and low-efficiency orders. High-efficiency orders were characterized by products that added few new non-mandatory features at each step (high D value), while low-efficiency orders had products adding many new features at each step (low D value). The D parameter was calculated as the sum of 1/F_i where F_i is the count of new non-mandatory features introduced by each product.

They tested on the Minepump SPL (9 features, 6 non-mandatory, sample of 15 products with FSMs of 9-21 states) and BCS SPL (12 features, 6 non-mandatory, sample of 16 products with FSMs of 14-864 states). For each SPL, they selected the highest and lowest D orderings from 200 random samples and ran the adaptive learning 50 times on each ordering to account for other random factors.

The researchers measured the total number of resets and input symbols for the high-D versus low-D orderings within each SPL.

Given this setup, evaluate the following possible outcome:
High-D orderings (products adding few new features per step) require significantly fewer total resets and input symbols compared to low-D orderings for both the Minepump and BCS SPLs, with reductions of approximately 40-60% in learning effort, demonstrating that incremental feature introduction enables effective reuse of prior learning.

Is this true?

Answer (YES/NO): NO